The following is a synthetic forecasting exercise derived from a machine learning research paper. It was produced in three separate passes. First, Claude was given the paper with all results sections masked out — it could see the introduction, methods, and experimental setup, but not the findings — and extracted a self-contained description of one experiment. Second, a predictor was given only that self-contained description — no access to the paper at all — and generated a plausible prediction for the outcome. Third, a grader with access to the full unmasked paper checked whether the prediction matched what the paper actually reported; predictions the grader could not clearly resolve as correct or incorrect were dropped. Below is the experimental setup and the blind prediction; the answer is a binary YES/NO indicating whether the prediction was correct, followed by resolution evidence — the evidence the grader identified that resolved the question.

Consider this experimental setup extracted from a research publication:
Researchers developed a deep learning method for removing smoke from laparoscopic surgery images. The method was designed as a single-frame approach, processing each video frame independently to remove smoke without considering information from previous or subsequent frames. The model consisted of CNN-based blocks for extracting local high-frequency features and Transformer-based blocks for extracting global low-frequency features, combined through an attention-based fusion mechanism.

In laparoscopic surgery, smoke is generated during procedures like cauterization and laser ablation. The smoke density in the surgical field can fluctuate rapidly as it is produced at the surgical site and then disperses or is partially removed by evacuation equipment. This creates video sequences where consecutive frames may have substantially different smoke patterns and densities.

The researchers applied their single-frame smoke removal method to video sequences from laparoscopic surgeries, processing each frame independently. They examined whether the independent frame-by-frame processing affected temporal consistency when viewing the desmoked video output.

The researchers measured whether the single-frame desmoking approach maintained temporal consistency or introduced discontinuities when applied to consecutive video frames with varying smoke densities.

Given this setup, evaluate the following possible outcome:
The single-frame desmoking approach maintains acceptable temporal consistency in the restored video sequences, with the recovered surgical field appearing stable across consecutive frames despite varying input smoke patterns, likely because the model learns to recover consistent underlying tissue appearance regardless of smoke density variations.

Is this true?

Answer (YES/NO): NO